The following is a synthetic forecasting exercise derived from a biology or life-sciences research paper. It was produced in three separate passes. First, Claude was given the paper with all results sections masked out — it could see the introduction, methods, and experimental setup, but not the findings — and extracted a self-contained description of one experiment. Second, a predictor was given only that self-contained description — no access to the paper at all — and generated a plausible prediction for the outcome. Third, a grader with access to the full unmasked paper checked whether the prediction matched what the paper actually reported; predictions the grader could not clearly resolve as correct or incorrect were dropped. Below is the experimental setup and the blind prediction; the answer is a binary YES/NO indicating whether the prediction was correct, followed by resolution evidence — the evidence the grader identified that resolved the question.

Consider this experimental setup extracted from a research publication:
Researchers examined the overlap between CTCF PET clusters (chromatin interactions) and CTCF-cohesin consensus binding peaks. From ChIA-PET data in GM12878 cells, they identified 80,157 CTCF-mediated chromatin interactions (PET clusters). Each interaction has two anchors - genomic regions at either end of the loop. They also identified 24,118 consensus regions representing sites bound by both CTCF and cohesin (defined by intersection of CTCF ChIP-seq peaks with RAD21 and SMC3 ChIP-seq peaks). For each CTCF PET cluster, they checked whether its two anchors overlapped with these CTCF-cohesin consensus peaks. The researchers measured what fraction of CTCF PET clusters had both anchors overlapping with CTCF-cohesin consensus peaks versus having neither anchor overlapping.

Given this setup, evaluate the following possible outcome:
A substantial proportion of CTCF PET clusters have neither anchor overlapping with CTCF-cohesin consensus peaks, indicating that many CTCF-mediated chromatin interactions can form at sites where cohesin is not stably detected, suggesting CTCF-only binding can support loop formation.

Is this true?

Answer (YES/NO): NO